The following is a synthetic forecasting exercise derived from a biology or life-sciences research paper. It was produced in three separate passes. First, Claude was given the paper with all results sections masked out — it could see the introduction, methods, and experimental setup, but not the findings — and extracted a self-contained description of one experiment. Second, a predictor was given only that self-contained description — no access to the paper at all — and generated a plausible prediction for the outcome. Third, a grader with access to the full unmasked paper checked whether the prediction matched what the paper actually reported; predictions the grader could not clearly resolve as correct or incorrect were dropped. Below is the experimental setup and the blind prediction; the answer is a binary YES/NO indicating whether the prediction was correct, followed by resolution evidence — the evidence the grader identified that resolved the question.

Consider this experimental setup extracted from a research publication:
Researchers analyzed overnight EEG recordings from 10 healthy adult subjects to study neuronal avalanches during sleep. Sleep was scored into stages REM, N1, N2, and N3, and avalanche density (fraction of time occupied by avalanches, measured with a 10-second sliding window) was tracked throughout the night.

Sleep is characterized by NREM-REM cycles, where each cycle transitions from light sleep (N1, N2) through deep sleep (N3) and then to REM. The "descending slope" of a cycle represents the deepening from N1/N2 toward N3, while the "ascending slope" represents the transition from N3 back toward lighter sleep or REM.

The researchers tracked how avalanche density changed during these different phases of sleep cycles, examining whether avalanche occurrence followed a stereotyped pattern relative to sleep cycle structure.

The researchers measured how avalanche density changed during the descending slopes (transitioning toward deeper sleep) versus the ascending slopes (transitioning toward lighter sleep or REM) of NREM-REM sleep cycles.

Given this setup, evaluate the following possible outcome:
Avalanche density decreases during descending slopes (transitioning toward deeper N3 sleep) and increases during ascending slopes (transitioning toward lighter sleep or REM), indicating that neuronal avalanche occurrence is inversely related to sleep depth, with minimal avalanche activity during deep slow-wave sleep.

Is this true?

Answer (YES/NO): NO